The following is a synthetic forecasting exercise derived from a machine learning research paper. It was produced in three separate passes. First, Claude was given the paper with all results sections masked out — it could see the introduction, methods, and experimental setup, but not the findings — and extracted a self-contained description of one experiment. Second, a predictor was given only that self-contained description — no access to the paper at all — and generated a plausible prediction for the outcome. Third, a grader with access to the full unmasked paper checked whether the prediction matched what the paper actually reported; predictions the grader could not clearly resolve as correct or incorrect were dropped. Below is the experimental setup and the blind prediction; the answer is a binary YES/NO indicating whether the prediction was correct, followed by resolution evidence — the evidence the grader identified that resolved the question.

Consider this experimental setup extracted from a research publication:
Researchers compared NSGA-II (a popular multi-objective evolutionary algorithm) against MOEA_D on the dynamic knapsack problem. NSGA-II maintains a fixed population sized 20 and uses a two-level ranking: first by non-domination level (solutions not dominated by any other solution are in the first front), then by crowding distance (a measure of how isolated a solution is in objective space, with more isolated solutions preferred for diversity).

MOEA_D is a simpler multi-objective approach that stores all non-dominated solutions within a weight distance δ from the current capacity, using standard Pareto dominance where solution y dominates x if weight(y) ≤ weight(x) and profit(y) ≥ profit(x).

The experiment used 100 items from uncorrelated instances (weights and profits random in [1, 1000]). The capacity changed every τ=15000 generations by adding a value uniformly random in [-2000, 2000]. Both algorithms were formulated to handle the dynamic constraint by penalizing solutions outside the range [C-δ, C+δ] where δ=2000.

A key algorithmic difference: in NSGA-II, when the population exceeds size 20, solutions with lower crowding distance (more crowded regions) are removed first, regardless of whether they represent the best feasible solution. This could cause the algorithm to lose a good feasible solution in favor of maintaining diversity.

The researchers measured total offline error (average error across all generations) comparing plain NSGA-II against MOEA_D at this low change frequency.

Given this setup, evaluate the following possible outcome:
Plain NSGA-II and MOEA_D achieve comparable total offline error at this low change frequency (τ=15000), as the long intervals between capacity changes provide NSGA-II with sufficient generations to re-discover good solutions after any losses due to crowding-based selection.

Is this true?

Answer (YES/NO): YES